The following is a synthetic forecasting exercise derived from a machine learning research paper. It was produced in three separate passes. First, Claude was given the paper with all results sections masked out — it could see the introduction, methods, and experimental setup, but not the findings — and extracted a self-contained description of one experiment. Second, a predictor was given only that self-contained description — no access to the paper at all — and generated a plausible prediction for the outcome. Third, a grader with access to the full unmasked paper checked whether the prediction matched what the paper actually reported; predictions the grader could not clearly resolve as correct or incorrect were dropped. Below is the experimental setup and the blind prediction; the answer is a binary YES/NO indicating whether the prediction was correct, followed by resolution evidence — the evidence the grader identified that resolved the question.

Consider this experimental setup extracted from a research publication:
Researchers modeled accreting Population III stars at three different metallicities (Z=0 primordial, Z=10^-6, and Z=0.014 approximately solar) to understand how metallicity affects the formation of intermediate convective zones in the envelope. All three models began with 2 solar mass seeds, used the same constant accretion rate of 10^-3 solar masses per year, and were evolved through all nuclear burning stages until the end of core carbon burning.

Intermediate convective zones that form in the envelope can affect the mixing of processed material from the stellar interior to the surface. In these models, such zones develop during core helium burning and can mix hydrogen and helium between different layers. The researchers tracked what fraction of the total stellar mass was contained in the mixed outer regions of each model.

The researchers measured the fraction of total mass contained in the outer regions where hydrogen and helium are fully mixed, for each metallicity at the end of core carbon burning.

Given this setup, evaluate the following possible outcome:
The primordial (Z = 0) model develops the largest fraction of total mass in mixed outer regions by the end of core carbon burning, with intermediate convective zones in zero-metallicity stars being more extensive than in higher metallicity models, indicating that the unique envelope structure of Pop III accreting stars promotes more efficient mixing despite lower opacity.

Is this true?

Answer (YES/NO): NO